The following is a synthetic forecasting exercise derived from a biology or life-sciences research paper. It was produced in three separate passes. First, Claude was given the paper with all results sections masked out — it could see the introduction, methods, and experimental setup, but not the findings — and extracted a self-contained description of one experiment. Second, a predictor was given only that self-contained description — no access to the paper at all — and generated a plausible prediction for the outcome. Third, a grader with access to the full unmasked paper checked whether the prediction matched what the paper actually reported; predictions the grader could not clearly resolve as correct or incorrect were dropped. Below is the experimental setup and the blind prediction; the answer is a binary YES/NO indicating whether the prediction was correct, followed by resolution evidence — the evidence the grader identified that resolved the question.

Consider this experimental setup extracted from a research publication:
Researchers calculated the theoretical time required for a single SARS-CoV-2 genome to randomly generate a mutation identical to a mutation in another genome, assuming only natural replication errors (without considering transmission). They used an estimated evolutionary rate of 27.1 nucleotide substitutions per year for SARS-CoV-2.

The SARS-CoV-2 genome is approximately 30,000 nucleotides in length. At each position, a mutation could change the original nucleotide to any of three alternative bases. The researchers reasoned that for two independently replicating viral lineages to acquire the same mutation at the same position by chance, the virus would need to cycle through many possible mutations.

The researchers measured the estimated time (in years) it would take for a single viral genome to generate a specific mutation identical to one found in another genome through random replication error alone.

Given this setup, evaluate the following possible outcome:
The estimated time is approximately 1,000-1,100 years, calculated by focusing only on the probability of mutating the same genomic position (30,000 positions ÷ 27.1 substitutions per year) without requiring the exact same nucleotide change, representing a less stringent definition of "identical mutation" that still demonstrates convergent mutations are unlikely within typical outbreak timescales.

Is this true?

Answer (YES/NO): NO